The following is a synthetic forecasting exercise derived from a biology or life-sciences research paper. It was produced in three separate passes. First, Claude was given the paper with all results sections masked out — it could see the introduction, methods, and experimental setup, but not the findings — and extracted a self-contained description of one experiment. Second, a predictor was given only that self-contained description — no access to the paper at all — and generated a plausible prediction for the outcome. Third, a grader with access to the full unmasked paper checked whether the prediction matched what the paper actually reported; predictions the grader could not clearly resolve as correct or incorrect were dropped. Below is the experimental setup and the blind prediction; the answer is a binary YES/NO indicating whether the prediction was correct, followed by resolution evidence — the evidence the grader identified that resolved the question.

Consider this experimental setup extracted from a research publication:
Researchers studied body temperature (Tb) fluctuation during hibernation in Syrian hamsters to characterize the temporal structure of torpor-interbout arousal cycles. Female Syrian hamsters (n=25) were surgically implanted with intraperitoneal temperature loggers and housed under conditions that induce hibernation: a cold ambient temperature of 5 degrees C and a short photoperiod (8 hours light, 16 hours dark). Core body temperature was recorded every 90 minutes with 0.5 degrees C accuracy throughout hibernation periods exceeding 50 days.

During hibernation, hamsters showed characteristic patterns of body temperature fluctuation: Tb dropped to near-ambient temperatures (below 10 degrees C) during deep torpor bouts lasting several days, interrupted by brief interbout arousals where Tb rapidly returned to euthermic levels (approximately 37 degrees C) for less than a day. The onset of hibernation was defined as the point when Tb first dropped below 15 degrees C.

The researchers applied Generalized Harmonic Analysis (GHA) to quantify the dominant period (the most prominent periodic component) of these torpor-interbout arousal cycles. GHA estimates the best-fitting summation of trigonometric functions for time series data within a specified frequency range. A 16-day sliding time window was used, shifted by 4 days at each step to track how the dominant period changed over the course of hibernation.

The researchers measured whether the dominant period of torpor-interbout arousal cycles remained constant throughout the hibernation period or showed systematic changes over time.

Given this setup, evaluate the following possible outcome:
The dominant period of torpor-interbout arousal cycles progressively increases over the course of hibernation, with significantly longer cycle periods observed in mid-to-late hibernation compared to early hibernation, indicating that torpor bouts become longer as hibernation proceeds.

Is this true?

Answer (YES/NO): NO